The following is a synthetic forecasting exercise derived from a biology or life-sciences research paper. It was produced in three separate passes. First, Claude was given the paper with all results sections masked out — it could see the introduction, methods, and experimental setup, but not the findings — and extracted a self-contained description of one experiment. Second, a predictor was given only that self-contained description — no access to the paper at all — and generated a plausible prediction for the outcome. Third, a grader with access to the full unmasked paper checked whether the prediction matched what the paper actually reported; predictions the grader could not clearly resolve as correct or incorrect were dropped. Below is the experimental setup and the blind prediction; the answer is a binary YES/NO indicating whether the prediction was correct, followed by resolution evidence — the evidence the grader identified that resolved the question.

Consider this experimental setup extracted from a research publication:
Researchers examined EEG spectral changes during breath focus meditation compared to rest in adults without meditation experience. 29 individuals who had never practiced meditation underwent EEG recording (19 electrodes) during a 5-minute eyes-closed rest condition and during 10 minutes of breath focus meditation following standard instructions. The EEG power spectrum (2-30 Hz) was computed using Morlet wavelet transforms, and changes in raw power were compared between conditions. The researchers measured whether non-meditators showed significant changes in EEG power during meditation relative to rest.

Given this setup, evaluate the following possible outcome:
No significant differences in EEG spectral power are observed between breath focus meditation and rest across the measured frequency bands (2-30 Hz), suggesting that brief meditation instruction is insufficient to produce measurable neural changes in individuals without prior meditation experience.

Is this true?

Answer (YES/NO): YES